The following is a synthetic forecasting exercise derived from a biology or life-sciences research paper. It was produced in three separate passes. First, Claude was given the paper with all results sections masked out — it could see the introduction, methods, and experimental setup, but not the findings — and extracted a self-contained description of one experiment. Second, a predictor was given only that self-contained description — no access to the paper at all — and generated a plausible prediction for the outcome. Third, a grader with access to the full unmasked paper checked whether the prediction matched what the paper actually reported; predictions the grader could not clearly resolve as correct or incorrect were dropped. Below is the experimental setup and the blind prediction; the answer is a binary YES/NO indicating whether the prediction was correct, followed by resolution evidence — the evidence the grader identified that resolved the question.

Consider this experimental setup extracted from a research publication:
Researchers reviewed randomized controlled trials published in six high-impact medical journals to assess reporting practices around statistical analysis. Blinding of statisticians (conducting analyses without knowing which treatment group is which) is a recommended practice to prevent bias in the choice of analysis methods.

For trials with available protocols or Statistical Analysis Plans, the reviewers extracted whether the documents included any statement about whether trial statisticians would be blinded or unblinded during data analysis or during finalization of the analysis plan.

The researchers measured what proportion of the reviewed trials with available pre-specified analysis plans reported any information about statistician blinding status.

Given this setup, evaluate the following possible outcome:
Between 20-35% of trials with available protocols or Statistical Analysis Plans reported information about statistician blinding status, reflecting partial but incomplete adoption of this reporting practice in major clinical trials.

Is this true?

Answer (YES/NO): NO